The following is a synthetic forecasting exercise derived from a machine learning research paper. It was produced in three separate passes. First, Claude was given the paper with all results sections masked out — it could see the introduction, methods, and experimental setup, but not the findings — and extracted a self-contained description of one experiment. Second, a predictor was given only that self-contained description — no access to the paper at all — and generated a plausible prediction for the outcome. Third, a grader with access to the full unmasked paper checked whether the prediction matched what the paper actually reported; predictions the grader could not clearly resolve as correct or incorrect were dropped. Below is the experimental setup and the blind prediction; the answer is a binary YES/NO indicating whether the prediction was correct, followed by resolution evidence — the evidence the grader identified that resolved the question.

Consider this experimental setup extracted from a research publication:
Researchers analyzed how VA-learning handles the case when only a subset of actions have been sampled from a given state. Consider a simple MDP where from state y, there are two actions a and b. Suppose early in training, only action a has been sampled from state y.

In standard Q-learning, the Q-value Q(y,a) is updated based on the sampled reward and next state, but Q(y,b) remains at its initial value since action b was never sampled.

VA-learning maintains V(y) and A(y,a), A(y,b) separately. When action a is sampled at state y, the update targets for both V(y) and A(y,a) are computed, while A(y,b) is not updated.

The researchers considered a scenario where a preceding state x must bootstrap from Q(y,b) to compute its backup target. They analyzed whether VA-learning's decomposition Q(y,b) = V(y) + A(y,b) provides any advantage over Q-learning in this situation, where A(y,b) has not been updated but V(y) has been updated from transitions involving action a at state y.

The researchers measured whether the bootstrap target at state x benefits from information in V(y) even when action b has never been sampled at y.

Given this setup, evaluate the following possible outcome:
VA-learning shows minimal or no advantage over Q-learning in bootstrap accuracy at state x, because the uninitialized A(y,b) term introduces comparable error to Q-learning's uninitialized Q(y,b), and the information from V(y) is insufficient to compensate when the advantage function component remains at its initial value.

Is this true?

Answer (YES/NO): NO